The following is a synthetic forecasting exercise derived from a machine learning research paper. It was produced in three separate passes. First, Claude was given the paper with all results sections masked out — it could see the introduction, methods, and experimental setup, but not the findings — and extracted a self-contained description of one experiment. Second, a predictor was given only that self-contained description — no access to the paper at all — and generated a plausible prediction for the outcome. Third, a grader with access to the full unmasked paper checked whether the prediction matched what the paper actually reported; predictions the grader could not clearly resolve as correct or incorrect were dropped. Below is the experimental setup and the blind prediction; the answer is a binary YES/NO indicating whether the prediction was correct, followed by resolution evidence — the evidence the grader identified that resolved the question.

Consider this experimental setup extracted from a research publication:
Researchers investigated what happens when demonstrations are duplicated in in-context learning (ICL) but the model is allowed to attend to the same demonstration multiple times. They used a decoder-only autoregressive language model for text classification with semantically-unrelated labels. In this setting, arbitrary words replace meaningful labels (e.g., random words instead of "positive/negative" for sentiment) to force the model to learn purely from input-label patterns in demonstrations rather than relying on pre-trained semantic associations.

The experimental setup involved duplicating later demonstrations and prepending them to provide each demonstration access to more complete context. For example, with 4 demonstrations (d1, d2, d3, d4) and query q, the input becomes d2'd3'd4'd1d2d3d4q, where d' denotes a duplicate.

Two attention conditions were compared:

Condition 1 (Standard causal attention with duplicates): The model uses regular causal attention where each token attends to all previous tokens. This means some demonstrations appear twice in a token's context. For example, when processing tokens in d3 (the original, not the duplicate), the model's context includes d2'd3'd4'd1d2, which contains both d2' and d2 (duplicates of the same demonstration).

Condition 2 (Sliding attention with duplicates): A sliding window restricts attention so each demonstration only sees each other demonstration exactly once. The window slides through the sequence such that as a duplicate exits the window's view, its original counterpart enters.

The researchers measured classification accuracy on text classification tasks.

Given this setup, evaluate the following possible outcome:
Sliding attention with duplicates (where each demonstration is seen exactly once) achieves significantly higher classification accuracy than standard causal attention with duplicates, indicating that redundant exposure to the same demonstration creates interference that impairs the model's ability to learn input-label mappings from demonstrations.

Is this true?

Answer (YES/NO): YES